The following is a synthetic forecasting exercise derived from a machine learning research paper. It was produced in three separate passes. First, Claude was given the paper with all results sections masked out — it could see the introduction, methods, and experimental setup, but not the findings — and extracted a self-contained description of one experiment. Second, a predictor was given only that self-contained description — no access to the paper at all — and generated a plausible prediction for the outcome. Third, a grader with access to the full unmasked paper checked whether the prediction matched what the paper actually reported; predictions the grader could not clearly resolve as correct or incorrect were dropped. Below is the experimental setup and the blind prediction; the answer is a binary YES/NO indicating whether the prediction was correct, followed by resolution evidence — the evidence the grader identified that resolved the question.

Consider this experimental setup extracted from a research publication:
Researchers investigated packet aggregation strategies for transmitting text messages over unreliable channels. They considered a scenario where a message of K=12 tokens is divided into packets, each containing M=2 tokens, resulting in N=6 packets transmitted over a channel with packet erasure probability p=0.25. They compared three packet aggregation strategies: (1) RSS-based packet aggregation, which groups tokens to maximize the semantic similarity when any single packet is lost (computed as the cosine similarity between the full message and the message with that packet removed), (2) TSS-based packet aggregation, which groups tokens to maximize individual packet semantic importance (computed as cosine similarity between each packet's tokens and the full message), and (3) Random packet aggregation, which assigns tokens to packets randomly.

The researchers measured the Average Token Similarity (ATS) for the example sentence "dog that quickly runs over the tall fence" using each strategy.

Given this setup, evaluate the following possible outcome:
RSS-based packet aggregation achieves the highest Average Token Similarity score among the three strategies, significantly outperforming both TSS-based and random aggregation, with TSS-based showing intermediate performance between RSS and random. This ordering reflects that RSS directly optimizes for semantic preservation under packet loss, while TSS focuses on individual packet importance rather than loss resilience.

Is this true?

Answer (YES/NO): NO